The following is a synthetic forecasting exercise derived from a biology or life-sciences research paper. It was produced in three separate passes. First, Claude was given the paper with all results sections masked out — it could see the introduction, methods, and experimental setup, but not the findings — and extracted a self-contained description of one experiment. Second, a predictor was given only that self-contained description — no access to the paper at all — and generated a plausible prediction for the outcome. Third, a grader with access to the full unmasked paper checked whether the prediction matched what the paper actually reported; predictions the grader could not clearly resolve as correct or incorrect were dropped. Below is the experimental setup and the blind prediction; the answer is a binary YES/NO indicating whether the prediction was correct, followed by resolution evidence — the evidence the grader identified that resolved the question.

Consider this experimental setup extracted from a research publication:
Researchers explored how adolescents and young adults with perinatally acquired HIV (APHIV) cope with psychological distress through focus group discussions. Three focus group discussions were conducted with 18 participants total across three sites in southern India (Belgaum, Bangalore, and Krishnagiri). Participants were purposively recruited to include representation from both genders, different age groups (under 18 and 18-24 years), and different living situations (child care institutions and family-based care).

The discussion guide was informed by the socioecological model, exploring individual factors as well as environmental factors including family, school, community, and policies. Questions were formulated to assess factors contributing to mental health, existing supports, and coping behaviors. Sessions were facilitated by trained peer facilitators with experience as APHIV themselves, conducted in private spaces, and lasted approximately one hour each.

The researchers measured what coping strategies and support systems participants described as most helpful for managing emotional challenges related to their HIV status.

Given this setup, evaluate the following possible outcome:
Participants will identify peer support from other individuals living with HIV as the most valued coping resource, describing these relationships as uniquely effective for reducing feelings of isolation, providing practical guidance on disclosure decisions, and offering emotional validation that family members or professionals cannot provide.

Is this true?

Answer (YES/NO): NO